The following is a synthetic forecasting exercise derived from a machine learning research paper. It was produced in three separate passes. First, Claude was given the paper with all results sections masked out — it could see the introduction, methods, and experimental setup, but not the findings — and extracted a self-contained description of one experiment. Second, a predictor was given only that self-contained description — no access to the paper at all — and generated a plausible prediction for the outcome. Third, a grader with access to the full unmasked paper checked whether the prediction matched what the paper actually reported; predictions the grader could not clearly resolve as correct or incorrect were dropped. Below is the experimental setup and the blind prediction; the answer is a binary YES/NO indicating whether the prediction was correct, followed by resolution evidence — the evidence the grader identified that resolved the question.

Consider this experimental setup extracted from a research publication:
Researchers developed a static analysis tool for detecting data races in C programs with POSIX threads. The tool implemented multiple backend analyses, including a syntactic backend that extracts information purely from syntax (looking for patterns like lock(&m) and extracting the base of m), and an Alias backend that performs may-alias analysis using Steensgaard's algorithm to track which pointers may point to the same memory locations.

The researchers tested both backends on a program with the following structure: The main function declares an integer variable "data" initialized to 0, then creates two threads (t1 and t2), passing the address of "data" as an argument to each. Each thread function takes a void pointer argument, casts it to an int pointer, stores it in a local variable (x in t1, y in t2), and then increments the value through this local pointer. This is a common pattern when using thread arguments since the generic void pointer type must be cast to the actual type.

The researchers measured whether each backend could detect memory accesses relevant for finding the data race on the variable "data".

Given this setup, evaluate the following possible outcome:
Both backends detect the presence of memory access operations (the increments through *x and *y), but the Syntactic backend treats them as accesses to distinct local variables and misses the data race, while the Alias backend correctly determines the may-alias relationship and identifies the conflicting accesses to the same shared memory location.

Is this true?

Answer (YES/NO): NO